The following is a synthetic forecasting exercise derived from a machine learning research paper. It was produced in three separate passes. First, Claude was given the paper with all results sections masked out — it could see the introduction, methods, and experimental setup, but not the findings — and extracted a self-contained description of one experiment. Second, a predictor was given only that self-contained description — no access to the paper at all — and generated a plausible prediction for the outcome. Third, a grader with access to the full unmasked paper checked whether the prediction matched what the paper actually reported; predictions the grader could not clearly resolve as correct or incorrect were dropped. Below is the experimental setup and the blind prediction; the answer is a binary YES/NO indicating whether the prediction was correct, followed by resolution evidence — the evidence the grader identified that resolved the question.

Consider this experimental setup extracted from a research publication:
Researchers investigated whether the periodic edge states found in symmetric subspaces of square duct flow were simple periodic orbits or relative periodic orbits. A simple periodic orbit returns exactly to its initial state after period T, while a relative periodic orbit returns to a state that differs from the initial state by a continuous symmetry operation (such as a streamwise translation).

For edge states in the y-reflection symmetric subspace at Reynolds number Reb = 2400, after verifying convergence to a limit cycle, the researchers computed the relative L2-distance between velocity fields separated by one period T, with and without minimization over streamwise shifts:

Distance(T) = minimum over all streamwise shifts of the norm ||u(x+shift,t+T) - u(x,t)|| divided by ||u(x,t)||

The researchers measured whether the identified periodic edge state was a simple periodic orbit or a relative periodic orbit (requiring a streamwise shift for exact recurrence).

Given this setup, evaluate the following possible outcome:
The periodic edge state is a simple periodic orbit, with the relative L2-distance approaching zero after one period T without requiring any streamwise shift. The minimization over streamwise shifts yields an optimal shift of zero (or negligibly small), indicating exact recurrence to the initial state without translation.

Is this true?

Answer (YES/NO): NO